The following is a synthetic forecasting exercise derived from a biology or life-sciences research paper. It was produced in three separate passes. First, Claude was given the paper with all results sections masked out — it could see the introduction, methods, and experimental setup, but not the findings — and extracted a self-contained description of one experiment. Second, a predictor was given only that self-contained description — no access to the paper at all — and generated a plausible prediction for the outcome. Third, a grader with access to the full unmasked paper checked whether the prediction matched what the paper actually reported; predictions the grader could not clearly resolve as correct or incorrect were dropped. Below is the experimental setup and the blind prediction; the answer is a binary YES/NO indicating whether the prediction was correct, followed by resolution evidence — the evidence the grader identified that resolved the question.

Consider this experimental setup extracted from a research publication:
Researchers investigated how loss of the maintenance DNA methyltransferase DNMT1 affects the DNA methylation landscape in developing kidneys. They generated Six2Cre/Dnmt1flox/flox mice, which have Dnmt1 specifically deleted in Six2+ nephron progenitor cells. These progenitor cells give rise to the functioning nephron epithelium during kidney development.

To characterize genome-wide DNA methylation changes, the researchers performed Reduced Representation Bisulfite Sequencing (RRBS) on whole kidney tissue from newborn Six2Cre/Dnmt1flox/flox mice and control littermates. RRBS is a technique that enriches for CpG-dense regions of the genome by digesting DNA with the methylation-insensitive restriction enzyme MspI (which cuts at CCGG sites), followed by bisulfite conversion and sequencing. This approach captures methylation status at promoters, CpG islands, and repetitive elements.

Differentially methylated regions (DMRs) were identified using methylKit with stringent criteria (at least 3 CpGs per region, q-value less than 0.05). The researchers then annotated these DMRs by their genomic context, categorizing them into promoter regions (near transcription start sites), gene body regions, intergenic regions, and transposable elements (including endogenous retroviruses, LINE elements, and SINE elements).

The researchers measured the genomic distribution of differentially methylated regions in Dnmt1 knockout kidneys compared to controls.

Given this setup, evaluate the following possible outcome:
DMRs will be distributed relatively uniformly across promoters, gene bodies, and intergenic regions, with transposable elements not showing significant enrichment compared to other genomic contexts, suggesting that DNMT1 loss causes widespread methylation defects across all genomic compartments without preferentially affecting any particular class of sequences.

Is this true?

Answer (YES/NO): NO